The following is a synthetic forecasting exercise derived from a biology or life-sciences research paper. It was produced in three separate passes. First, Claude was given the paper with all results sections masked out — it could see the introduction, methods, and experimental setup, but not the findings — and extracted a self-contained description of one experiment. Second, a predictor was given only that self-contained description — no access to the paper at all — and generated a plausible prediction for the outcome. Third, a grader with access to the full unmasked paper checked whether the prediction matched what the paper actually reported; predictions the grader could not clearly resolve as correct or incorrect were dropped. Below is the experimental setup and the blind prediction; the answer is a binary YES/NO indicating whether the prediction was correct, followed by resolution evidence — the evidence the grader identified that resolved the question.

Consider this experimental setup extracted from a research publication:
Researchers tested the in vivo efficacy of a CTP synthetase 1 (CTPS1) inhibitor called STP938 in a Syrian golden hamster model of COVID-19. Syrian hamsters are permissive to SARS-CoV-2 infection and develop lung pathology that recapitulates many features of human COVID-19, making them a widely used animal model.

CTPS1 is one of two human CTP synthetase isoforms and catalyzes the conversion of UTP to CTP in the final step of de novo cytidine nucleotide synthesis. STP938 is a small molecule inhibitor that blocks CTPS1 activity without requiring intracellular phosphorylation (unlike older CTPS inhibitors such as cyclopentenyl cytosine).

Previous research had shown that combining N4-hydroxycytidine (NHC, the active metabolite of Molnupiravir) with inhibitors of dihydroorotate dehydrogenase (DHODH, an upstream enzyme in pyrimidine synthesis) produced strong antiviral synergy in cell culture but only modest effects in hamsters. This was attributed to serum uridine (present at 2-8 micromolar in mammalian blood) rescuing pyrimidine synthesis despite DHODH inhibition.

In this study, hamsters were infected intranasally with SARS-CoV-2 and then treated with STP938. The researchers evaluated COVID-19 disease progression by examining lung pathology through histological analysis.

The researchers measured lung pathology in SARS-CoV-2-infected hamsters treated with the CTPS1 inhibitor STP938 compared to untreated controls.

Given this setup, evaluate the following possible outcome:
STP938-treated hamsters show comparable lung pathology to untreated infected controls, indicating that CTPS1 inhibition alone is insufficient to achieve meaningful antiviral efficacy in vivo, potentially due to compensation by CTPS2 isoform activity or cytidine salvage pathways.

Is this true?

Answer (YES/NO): NO